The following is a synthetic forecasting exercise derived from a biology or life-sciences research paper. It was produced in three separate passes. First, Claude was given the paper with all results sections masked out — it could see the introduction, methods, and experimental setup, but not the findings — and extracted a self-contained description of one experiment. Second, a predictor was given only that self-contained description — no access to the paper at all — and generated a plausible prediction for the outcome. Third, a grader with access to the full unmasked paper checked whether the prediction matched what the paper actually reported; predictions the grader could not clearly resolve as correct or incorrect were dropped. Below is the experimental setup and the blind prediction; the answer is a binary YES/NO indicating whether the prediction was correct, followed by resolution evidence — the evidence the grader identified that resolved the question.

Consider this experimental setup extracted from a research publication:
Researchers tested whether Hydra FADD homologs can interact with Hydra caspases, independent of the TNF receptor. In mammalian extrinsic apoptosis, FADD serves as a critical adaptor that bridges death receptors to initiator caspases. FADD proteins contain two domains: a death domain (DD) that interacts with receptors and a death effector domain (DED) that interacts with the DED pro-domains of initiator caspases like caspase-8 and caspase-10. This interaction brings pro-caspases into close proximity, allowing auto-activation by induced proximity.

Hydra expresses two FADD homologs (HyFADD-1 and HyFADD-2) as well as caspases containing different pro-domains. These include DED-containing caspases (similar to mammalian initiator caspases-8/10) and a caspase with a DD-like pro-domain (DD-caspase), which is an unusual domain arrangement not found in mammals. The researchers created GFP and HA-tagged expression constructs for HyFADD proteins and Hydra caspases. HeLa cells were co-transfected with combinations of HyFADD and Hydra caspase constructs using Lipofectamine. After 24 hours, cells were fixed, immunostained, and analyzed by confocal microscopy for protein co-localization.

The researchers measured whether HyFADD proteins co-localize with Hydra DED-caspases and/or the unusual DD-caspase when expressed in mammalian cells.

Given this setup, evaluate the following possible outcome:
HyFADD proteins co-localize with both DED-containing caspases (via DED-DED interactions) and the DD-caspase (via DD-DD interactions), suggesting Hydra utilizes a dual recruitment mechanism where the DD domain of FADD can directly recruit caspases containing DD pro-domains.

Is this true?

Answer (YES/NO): YES